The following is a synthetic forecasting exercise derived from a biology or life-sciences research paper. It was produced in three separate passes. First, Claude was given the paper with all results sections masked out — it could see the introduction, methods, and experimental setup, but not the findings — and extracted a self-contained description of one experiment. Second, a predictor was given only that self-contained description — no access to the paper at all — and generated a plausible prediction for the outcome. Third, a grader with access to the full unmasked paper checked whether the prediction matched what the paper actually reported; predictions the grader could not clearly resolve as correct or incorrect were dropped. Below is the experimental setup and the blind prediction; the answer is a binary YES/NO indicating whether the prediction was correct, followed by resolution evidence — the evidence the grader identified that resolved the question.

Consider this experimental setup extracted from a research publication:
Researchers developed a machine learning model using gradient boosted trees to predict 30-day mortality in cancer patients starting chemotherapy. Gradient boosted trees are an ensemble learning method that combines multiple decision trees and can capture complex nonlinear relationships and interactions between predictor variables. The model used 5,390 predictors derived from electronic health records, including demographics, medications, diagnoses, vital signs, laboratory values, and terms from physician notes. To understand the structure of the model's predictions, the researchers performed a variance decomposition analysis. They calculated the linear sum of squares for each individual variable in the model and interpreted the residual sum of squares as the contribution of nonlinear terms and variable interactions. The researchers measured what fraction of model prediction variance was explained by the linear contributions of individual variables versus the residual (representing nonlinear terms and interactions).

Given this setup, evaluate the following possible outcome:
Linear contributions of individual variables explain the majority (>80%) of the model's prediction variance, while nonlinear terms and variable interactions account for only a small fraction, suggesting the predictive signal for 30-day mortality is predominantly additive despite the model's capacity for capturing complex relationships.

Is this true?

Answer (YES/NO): NO